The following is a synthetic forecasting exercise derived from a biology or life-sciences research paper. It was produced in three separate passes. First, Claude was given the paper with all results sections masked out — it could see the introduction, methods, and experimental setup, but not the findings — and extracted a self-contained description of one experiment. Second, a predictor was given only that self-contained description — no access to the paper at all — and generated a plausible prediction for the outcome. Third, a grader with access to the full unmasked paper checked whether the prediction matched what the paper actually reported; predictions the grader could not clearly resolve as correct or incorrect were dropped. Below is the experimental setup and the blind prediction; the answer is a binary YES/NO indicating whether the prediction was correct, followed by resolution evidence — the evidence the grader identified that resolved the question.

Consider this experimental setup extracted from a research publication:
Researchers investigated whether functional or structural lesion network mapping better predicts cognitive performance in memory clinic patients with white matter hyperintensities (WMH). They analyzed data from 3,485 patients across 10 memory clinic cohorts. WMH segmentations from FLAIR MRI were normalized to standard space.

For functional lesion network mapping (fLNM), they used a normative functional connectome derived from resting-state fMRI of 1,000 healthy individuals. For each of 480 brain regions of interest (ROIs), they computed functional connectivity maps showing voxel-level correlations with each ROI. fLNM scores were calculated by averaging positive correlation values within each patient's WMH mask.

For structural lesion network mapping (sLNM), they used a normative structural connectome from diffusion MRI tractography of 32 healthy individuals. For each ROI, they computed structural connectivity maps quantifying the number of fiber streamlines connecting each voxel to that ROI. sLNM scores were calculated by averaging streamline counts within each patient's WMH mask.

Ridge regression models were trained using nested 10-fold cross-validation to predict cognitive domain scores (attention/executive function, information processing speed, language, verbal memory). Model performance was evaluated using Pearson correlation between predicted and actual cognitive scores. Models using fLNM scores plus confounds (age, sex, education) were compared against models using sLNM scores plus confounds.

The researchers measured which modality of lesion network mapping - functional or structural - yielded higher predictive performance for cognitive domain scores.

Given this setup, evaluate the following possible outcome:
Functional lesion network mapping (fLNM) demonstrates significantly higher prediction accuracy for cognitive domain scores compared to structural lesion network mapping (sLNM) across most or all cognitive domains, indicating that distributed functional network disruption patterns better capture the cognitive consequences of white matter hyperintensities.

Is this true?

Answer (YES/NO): NO